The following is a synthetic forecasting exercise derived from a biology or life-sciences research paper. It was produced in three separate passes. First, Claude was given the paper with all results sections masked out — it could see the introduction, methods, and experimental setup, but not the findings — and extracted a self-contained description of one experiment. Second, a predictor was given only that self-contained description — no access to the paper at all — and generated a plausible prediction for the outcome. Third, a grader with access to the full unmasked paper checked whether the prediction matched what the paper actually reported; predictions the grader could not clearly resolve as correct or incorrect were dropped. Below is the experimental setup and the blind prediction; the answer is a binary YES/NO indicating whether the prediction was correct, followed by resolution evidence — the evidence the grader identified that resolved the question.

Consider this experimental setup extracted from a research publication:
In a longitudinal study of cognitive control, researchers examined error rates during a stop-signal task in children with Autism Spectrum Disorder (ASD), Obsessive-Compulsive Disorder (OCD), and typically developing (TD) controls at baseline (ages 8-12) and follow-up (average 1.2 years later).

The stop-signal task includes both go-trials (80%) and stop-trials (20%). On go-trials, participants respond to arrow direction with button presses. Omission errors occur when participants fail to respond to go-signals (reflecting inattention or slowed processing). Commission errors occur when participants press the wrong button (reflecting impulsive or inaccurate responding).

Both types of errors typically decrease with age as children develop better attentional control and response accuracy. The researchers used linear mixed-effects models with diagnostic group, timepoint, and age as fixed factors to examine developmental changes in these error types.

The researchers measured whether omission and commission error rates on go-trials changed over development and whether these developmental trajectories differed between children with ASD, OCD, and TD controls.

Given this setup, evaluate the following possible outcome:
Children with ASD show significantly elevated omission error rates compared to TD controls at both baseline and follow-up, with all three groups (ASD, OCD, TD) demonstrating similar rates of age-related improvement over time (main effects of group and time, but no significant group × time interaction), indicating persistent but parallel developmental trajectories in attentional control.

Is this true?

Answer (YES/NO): NO